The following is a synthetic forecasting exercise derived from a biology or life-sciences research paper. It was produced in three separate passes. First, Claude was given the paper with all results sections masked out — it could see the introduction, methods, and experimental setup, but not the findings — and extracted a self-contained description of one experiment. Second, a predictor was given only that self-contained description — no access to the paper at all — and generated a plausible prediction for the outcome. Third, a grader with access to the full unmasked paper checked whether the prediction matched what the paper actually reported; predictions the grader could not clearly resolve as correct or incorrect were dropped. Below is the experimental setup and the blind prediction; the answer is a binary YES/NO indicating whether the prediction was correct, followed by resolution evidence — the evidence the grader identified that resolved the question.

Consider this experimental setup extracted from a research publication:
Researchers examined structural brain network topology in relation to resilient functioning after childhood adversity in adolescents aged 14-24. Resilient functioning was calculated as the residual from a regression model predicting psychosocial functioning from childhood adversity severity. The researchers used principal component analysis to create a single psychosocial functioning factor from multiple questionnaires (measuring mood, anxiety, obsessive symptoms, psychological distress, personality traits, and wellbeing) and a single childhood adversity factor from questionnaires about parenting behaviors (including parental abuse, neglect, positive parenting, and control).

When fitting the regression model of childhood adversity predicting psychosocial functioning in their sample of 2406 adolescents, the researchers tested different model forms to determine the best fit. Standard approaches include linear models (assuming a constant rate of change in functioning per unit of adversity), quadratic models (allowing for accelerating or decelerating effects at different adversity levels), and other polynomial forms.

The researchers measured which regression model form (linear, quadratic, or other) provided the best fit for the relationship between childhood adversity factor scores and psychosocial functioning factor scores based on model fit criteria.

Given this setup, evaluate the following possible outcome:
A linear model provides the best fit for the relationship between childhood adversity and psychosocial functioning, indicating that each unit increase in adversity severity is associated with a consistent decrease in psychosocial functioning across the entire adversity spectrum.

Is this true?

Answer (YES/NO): NO